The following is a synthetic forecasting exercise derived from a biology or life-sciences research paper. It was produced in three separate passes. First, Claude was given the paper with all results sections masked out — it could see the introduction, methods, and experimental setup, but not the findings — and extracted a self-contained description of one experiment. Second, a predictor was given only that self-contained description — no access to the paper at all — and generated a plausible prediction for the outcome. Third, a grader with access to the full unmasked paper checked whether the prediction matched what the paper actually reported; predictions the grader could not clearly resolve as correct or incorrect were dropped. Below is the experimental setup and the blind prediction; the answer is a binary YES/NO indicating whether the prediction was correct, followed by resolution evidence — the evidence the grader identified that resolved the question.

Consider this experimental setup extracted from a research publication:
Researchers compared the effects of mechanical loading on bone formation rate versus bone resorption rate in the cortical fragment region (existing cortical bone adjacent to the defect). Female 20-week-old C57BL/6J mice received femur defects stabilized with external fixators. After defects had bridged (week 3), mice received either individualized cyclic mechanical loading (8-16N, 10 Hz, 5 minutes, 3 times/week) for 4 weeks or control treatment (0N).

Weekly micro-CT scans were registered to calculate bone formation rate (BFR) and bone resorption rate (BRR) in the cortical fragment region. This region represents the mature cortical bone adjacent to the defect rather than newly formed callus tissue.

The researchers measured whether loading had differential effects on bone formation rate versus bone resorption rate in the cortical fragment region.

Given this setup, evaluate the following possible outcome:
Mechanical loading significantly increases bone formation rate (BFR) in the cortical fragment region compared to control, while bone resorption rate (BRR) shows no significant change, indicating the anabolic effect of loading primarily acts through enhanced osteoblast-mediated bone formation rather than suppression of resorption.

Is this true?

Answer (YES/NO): NO